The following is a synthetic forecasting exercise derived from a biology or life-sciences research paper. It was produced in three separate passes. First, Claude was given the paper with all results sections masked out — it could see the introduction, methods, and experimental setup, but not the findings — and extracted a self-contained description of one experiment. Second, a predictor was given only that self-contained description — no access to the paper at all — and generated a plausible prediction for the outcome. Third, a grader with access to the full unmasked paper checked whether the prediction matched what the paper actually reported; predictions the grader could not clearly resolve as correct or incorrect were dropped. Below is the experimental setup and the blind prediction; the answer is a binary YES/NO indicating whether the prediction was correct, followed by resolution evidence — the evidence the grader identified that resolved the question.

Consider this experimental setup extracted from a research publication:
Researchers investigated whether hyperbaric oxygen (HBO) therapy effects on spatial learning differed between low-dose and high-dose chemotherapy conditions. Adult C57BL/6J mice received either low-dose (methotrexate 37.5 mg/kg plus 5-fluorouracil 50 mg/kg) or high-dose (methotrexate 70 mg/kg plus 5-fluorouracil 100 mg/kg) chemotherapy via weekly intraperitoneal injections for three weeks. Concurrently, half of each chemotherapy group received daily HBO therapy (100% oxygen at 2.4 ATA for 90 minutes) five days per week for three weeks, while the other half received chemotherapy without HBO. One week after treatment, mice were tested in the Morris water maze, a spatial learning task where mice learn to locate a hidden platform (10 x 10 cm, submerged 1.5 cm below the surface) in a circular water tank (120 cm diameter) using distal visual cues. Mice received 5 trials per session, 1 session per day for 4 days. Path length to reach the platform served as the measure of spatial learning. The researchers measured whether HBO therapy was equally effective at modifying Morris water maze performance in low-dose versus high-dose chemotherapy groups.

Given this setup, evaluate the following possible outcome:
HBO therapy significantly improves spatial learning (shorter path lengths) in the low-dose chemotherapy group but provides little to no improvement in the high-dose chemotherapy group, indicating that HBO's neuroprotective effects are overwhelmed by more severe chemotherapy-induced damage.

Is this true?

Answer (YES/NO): NO